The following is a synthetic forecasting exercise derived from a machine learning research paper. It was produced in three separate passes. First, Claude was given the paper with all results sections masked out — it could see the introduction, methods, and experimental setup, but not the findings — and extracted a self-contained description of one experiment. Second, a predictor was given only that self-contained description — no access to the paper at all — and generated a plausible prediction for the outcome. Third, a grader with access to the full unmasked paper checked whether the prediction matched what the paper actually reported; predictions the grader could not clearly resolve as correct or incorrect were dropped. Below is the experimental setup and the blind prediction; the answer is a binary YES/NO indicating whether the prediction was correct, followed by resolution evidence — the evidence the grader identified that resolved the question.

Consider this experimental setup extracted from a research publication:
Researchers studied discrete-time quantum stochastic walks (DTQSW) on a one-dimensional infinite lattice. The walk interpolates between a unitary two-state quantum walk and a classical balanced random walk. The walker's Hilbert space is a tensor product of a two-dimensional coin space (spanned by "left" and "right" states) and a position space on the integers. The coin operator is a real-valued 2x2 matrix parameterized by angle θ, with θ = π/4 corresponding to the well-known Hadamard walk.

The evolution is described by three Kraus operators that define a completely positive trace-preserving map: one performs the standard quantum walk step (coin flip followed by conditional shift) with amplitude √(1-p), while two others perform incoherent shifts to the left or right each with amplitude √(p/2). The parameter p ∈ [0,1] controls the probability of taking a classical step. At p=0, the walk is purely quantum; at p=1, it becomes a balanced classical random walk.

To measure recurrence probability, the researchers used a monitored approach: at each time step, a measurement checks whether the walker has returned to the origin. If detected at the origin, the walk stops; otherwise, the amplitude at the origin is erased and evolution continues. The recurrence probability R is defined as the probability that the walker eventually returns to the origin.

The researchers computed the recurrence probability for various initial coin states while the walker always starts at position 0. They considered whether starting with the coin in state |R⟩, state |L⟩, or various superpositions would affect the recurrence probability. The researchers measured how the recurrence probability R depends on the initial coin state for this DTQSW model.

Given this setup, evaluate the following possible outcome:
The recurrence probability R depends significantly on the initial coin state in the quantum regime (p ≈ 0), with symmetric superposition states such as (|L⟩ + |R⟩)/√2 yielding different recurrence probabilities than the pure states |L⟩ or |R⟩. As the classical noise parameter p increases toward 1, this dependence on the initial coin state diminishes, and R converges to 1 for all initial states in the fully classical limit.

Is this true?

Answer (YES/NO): NO